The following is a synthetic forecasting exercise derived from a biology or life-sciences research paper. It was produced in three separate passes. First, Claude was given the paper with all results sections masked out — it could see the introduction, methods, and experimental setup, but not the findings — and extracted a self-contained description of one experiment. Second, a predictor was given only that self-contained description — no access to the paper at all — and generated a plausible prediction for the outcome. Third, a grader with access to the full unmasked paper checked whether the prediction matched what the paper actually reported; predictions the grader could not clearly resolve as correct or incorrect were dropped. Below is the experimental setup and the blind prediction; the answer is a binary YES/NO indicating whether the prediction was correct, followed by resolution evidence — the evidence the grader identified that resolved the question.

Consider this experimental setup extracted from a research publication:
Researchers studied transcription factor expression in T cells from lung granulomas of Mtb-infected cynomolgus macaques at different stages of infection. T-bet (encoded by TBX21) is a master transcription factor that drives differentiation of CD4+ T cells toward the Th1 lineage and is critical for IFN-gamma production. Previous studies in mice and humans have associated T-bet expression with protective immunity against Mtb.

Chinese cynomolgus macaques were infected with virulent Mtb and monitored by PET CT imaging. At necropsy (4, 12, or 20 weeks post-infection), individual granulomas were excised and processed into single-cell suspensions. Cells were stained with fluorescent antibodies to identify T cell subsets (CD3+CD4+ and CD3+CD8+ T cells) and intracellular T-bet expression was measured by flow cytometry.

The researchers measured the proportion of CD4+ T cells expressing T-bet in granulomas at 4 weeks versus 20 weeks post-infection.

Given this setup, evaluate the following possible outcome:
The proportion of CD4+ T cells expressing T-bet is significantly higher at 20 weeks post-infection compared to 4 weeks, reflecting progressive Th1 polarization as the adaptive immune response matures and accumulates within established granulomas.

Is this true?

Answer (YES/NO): YES